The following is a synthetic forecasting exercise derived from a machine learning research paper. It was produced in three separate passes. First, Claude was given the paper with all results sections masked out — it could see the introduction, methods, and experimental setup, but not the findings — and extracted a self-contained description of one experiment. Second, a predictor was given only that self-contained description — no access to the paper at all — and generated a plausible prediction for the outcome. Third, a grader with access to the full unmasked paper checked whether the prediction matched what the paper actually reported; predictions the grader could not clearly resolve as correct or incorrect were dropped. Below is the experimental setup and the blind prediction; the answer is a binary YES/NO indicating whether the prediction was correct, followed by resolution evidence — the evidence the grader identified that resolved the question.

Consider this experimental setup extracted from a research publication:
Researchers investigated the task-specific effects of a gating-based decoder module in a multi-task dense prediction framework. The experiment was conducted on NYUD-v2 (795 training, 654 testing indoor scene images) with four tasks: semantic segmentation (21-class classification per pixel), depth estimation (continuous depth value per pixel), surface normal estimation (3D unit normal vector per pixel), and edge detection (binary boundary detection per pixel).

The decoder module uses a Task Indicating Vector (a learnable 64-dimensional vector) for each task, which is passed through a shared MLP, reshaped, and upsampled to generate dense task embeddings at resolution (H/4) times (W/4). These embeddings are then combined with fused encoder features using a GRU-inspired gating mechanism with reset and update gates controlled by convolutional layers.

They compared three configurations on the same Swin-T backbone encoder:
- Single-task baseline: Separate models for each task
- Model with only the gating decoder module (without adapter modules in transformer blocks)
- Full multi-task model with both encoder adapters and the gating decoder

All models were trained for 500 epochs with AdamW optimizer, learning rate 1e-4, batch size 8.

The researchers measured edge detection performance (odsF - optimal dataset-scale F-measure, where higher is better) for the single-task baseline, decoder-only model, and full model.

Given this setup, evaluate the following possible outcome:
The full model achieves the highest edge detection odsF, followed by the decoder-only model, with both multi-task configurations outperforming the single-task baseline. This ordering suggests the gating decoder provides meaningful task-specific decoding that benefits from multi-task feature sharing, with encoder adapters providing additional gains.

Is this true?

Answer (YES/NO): NO